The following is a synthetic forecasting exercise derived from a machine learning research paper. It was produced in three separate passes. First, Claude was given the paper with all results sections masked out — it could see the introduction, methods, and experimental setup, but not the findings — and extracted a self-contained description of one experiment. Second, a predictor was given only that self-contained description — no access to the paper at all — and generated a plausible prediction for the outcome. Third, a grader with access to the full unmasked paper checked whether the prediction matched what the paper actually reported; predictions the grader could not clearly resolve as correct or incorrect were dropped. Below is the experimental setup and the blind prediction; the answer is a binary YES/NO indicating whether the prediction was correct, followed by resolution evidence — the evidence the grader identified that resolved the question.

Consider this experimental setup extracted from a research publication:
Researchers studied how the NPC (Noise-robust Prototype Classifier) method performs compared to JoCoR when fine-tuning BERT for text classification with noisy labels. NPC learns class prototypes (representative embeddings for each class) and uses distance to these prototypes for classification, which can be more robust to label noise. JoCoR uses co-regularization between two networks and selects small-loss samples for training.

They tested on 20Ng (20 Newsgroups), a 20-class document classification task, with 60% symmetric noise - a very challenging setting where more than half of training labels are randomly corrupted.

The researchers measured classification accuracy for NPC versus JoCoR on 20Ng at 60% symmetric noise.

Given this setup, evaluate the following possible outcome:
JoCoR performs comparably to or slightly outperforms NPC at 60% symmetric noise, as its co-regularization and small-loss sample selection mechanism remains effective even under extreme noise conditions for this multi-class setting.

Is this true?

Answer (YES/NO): NO